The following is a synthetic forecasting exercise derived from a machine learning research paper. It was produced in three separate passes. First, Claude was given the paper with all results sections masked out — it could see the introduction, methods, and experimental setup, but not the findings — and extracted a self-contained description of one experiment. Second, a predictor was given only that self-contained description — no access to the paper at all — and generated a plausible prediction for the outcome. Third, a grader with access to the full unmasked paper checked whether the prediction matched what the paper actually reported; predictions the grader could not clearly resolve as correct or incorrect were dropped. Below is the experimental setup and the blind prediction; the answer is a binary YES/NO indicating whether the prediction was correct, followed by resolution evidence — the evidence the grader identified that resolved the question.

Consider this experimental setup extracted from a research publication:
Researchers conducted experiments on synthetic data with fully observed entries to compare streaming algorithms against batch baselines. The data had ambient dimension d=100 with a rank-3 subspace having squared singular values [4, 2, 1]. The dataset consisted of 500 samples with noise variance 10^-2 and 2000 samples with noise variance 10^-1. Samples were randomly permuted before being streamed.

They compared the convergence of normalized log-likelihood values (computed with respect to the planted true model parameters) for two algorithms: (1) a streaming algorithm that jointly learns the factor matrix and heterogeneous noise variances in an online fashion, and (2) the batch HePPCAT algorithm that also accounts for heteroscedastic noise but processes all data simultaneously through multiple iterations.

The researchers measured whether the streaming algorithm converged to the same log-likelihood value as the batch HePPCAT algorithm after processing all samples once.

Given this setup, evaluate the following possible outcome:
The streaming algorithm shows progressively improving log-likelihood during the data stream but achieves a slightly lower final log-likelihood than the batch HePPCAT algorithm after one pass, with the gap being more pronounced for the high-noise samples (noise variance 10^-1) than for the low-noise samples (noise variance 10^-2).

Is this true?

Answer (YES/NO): NO